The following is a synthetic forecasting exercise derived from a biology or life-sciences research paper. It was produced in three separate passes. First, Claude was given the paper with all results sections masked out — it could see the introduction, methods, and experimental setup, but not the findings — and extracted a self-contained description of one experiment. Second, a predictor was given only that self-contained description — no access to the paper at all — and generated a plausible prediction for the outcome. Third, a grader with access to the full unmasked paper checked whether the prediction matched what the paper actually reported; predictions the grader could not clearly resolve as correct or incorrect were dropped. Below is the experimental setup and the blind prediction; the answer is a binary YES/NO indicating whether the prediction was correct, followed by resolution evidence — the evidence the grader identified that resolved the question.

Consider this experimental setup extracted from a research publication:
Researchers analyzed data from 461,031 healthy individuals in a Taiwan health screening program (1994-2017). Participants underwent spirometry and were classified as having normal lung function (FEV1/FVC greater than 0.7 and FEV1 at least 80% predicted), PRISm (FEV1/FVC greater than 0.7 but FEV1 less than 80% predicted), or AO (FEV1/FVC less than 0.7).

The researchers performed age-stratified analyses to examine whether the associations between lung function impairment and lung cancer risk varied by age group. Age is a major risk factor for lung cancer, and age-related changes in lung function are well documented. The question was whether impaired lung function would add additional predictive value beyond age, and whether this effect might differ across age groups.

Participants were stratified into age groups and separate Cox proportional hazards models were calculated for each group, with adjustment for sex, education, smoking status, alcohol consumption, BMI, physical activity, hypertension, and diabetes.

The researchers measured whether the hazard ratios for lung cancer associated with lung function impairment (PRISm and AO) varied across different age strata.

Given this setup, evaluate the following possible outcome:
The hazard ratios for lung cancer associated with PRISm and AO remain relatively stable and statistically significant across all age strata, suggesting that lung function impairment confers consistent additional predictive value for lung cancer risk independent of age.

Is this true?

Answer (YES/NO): NO